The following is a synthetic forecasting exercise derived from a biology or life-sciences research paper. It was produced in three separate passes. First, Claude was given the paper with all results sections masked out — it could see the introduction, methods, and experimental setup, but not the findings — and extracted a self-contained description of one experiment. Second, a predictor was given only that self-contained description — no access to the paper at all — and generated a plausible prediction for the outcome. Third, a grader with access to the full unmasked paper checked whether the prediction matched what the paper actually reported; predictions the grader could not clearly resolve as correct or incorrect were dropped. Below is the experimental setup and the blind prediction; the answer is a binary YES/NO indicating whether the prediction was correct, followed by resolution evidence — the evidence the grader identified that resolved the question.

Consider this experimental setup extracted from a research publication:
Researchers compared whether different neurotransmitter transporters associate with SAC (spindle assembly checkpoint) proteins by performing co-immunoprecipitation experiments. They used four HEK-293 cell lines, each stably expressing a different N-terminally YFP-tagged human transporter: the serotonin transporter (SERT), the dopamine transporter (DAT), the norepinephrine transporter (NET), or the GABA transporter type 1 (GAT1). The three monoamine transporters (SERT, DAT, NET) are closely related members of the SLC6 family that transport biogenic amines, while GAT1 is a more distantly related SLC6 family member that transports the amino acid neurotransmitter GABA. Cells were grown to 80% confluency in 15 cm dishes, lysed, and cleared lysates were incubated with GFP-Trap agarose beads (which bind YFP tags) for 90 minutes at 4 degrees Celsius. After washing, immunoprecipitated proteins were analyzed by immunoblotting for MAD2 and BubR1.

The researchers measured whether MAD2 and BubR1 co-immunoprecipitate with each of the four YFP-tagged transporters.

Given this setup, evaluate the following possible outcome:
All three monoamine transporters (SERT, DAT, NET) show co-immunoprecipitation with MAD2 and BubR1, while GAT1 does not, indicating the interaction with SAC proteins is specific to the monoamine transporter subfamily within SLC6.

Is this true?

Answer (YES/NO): NO